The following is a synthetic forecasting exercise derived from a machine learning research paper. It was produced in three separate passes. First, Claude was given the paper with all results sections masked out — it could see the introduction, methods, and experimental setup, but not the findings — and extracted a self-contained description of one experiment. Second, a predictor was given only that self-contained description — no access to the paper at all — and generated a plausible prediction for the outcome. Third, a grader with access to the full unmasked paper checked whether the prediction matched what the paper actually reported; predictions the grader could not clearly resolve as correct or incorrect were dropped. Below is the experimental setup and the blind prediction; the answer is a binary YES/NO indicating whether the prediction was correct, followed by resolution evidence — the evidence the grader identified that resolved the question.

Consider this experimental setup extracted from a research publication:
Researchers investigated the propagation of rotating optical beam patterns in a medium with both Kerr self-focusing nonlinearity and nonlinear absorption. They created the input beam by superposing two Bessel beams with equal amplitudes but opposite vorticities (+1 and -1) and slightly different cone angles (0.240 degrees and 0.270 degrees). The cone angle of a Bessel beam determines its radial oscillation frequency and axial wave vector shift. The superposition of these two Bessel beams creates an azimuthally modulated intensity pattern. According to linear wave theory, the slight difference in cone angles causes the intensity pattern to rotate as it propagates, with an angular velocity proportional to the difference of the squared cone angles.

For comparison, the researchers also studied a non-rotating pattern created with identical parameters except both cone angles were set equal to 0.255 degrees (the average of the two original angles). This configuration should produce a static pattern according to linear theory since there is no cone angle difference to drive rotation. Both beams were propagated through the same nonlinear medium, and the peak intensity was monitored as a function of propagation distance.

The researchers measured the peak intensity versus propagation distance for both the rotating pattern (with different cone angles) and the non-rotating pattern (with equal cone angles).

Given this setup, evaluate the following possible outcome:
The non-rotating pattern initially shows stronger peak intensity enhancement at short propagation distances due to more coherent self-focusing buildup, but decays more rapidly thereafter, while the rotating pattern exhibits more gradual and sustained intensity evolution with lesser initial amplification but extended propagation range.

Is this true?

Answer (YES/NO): NO